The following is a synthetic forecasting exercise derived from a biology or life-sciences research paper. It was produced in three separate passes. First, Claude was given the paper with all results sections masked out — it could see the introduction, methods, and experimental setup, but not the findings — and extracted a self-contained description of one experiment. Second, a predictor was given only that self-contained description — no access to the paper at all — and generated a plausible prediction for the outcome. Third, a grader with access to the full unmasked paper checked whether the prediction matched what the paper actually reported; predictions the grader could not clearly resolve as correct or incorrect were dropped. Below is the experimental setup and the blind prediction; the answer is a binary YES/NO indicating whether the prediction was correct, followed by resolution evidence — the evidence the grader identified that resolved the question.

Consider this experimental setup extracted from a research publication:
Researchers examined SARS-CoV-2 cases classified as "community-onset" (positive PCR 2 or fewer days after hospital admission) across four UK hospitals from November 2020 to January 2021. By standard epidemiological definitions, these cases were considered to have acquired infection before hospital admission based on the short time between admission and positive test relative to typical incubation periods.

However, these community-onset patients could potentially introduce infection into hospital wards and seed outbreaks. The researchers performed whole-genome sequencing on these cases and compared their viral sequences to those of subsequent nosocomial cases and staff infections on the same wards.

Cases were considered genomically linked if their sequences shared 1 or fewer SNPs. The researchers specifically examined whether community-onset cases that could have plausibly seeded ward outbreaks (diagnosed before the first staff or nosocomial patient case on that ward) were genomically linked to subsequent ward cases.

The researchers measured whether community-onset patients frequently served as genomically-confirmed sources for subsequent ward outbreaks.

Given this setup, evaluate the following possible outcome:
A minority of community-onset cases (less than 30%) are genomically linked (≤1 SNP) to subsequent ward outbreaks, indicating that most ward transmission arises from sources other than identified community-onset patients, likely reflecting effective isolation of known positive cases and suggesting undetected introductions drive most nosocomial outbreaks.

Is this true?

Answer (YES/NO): YES